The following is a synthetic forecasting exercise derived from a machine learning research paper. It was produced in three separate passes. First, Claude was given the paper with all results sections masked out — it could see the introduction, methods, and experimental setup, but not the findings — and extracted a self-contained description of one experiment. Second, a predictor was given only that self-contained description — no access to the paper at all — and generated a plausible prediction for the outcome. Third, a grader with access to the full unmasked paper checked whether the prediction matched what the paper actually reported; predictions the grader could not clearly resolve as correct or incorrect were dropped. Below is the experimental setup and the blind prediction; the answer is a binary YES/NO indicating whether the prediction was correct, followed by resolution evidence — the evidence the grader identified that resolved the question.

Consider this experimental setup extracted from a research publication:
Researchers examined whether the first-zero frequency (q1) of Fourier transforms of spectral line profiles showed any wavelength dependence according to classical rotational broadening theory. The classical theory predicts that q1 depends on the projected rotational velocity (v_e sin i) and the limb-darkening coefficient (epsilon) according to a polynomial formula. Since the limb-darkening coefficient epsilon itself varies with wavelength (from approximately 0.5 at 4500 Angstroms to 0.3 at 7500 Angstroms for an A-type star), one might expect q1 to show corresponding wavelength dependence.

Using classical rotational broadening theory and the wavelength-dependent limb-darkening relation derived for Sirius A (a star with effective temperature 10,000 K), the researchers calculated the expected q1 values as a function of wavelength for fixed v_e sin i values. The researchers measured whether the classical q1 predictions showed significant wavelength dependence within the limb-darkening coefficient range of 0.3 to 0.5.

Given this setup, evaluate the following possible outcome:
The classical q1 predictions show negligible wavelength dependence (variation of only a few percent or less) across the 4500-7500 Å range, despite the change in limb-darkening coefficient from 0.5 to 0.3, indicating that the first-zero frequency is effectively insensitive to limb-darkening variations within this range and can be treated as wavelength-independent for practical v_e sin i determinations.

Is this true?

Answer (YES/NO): YES